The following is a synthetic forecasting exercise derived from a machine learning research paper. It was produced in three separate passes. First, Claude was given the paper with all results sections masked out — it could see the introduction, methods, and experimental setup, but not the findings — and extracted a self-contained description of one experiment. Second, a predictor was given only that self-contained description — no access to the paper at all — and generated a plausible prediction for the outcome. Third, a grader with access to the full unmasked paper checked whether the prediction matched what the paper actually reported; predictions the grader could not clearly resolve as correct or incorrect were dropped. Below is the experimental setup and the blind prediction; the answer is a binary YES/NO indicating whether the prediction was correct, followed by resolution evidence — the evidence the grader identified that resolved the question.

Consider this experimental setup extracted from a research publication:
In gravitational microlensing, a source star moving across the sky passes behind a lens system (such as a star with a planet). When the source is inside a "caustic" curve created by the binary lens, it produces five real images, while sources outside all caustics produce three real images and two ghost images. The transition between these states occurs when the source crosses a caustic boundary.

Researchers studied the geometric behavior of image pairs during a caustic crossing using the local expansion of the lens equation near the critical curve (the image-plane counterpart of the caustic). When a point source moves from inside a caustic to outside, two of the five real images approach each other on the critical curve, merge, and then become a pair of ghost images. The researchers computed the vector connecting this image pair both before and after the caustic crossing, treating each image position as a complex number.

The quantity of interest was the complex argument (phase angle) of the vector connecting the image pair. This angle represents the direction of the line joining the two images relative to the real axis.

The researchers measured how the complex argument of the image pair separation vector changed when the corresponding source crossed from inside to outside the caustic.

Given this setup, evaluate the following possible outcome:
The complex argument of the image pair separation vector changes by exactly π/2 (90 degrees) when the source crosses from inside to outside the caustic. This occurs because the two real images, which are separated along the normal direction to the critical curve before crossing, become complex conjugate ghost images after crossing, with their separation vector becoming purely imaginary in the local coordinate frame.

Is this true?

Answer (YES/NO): YES